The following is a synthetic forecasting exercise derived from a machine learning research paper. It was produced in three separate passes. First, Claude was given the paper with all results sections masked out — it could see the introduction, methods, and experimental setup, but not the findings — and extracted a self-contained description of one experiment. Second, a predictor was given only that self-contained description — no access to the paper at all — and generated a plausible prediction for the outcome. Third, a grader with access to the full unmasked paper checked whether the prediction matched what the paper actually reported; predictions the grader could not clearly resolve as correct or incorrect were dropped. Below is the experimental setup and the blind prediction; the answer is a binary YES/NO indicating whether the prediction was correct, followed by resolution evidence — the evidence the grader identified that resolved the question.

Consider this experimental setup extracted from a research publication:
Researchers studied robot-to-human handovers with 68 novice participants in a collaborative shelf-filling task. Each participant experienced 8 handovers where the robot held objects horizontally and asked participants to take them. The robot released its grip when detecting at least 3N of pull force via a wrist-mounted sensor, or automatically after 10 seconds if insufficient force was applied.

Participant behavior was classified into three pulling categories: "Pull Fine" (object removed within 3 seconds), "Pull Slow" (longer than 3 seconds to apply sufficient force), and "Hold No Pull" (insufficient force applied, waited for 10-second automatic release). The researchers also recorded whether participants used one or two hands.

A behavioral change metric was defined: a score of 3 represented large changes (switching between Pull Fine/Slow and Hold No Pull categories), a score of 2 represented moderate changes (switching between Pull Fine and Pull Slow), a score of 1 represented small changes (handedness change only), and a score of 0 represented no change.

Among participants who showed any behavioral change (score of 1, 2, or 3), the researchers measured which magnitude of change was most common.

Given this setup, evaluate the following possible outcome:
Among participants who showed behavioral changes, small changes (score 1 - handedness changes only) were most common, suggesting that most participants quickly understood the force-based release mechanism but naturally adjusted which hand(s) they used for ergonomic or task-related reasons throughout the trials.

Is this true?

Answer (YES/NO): NO